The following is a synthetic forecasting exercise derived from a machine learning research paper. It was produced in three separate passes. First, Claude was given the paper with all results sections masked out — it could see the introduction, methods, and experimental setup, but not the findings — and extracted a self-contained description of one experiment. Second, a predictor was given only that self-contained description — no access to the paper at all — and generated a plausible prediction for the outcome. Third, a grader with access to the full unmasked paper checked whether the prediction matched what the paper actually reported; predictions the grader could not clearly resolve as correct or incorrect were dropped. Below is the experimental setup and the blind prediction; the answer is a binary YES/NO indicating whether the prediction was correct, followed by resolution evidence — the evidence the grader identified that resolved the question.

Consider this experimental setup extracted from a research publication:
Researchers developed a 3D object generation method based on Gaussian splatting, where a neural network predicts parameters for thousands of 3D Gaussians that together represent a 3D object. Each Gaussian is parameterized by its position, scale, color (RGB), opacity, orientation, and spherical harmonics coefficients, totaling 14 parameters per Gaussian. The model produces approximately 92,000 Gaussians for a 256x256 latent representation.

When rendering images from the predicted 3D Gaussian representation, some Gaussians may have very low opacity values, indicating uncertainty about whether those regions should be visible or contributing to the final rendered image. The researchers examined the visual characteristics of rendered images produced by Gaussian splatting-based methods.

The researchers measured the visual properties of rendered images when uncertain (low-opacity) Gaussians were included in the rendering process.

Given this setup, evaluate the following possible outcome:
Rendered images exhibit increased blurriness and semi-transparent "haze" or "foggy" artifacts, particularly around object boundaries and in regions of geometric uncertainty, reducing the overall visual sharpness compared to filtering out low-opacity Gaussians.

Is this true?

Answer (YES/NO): NO